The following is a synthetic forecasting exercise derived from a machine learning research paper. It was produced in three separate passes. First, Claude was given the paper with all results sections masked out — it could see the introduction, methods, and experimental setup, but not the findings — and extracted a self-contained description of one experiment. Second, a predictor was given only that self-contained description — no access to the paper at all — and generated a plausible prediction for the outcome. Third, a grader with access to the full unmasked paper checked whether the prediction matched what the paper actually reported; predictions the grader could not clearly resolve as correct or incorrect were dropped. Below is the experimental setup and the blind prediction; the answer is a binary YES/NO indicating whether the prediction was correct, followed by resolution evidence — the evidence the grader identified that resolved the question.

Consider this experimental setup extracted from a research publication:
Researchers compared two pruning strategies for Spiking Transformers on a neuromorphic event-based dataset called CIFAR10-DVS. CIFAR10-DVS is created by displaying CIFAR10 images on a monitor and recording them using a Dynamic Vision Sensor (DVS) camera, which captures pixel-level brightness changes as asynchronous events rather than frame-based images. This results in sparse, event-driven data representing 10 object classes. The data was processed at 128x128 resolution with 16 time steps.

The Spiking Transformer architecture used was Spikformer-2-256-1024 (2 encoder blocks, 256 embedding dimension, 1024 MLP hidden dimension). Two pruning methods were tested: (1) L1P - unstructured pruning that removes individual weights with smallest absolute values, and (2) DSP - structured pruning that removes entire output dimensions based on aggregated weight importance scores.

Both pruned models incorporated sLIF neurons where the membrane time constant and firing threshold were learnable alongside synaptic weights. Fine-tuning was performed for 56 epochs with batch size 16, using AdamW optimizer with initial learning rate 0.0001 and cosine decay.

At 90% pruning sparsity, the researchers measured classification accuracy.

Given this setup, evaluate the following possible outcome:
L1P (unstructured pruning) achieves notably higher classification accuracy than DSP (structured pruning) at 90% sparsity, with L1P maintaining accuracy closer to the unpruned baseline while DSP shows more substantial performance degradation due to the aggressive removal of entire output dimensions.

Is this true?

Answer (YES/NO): NO